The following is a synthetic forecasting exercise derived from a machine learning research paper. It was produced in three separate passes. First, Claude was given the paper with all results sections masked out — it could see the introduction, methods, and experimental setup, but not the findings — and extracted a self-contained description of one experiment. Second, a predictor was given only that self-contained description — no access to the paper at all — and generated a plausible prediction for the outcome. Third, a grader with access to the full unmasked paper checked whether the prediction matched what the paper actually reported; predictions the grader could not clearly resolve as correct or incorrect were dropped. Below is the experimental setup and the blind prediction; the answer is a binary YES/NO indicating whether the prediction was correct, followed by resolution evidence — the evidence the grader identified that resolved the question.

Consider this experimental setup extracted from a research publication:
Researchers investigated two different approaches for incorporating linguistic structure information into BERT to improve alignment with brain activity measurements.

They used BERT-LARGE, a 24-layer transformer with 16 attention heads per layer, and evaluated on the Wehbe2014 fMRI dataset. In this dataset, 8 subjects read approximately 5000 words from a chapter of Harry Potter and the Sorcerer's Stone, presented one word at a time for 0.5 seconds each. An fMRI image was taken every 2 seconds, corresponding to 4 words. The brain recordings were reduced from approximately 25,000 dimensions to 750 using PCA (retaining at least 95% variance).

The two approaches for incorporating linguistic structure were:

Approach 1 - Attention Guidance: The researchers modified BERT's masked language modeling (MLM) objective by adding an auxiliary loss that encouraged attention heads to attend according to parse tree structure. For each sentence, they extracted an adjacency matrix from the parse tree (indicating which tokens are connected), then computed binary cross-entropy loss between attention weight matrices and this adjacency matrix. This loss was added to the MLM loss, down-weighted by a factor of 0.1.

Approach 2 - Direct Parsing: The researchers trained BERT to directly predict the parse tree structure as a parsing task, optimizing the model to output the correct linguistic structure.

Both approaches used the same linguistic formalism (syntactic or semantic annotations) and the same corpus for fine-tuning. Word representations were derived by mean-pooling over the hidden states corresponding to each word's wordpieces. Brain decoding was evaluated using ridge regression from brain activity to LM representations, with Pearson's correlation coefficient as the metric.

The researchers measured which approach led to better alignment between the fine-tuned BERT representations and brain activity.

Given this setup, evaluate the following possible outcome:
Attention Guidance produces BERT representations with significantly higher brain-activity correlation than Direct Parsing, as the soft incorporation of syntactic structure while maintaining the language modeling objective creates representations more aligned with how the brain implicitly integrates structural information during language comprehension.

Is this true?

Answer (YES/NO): YES